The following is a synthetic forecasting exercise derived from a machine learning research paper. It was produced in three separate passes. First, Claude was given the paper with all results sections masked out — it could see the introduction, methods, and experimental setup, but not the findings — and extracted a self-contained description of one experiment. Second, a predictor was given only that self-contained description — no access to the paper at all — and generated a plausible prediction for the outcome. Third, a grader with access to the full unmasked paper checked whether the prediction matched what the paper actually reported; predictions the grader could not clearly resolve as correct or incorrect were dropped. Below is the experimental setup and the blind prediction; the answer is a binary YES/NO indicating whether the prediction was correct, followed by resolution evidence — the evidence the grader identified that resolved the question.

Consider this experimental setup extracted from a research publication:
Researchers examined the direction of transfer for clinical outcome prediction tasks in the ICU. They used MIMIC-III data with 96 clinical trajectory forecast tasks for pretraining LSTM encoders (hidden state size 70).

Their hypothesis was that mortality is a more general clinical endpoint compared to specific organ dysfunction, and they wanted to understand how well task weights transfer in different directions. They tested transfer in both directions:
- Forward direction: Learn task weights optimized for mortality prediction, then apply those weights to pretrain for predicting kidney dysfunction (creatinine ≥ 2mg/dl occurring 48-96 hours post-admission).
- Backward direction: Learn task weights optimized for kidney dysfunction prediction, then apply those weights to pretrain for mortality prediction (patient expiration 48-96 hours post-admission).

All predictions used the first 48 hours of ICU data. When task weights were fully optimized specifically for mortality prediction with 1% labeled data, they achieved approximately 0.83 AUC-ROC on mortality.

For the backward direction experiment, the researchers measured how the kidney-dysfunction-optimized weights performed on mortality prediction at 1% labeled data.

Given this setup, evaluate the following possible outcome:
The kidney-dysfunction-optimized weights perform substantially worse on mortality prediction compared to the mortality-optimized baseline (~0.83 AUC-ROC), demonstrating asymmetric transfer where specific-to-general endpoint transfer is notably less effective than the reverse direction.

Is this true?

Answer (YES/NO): NO